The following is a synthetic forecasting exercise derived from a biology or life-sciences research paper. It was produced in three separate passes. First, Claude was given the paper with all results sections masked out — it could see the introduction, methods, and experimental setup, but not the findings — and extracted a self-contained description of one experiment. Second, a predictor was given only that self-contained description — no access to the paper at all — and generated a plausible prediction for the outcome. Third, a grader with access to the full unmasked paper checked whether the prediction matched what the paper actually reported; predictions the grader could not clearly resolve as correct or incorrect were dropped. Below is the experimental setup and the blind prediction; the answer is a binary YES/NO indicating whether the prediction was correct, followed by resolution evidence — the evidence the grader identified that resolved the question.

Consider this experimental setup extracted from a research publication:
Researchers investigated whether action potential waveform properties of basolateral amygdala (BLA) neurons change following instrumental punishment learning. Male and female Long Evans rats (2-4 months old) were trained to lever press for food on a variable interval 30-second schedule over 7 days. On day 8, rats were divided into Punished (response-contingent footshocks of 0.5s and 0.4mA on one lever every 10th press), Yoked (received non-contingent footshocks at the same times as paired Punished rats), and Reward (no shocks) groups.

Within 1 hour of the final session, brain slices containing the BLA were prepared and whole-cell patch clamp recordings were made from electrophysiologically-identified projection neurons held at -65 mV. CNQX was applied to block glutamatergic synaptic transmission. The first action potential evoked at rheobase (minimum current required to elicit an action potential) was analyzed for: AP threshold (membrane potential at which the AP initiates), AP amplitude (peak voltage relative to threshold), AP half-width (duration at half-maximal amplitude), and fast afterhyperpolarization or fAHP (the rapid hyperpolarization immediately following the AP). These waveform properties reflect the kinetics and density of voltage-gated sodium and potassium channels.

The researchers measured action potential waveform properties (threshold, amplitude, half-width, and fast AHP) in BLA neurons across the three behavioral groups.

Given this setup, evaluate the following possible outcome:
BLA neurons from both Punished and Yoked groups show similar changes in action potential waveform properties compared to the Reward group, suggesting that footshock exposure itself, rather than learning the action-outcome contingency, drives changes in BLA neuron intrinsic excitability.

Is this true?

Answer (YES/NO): YES